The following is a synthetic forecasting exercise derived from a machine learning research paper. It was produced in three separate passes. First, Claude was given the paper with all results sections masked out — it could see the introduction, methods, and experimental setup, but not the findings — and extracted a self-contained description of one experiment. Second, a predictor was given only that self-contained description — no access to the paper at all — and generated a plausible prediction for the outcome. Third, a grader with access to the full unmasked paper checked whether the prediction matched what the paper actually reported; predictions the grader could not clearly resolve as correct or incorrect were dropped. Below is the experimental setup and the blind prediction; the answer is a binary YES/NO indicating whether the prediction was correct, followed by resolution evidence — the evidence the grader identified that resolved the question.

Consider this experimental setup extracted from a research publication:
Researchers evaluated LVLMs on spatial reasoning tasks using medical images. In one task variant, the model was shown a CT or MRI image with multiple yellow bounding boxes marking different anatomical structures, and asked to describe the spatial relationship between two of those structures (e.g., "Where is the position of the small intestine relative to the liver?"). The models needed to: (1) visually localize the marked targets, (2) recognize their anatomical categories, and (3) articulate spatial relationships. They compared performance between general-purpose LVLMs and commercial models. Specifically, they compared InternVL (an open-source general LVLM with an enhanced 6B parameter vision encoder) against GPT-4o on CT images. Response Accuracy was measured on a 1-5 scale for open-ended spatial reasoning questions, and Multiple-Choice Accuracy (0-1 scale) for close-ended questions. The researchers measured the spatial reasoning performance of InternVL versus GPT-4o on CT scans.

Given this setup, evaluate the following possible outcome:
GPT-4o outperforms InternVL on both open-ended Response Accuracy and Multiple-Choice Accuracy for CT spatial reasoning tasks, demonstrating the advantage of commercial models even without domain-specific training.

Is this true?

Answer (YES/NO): YES